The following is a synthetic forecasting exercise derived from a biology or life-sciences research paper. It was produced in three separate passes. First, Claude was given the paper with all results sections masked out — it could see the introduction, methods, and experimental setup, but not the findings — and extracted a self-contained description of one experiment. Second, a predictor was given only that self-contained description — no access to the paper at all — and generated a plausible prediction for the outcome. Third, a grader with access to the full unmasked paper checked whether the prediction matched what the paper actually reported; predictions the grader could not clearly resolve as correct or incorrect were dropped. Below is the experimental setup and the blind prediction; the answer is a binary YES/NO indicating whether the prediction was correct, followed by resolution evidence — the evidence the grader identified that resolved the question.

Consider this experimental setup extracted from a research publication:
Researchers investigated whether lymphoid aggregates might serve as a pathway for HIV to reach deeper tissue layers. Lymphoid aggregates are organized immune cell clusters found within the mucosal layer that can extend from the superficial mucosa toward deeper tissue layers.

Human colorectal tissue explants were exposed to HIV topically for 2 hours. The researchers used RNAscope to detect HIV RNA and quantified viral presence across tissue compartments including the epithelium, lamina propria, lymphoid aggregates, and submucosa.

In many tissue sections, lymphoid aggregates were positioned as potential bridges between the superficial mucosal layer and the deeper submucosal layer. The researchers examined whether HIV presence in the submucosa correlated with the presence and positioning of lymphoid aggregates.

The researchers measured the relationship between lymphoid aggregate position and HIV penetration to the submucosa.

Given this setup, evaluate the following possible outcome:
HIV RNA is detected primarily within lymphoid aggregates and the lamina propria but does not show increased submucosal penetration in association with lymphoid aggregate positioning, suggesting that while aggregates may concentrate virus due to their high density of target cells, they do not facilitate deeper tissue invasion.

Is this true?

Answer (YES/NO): NO